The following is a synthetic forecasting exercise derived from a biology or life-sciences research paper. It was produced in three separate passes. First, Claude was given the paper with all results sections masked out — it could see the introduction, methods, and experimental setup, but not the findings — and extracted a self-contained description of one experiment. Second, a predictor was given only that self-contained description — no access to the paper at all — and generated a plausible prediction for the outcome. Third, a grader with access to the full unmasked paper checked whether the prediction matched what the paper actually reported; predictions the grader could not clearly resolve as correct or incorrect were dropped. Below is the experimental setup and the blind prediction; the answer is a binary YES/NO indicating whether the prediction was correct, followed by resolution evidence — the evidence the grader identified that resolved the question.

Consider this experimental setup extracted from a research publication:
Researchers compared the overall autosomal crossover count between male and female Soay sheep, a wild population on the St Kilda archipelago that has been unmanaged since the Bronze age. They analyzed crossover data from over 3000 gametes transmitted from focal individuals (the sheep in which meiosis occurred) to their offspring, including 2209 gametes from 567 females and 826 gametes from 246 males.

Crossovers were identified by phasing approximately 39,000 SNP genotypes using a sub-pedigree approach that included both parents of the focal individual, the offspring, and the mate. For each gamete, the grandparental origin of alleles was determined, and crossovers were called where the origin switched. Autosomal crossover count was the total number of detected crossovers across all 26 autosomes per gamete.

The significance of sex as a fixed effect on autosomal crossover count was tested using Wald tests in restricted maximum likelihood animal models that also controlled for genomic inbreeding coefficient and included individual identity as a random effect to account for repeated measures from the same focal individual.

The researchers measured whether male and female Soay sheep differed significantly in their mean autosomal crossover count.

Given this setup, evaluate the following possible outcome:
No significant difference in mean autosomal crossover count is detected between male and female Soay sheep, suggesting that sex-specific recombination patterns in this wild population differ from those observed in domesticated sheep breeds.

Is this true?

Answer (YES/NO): NO